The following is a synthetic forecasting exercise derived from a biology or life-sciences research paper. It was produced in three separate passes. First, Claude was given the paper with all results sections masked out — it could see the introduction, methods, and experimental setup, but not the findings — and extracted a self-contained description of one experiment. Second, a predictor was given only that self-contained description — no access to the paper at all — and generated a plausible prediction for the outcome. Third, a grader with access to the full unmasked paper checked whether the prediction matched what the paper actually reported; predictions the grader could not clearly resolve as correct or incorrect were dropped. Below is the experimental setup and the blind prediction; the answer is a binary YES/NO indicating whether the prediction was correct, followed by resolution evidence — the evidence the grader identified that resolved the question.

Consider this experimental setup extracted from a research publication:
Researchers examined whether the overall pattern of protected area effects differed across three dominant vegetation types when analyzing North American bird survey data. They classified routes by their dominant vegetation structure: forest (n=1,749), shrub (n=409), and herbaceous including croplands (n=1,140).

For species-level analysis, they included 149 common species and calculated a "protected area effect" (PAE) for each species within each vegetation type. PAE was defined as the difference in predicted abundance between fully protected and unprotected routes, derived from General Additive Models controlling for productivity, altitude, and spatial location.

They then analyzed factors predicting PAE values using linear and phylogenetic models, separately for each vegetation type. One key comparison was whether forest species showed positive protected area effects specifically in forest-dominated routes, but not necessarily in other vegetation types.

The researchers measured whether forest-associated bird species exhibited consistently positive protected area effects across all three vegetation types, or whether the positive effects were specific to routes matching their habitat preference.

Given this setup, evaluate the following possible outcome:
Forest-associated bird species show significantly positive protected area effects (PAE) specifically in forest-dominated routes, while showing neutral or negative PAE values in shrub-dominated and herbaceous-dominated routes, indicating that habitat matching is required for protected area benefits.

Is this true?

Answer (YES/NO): YES